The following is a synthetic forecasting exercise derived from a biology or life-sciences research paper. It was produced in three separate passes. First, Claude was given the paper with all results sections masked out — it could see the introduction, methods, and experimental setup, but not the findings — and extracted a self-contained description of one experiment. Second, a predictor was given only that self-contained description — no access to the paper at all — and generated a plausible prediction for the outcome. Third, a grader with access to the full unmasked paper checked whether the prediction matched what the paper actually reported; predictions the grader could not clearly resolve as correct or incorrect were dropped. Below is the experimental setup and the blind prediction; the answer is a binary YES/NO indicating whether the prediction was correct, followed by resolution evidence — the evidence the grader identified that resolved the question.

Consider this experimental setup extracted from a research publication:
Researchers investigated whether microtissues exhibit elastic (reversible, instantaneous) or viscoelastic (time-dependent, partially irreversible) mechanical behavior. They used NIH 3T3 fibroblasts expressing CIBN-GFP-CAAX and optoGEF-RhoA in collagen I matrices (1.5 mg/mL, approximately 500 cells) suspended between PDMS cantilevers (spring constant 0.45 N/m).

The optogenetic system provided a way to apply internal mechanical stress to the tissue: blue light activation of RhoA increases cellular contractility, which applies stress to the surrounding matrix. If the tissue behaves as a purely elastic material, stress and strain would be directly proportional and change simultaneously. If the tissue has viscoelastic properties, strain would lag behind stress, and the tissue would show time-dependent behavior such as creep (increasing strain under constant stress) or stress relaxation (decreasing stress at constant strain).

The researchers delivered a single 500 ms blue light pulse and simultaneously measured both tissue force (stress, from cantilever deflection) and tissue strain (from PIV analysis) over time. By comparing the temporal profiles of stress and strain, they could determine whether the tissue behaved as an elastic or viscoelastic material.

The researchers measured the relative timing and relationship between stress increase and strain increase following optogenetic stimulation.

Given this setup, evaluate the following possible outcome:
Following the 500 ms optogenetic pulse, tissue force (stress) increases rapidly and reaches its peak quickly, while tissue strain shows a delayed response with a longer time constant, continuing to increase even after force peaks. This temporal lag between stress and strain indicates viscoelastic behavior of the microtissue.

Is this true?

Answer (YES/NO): YES